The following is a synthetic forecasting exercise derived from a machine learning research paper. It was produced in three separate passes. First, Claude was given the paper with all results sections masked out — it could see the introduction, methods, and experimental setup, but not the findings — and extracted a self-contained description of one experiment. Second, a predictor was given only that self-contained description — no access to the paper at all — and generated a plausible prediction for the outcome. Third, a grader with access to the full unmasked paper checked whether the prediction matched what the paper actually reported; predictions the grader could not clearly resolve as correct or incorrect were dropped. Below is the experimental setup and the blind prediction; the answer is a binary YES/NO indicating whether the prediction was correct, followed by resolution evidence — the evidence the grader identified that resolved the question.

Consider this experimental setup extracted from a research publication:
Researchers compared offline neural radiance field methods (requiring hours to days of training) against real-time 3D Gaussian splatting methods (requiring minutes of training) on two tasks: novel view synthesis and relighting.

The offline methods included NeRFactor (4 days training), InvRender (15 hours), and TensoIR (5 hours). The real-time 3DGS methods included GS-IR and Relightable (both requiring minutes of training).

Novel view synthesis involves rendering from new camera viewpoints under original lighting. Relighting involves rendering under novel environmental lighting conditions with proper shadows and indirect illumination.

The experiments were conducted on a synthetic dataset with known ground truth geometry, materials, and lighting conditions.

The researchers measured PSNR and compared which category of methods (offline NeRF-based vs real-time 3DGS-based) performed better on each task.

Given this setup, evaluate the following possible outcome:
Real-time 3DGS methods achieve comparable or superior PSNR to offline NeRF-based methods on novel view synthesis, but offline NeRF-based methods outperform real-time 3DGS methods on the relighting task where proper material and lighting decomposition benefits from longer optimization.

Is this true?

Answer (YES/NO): NO